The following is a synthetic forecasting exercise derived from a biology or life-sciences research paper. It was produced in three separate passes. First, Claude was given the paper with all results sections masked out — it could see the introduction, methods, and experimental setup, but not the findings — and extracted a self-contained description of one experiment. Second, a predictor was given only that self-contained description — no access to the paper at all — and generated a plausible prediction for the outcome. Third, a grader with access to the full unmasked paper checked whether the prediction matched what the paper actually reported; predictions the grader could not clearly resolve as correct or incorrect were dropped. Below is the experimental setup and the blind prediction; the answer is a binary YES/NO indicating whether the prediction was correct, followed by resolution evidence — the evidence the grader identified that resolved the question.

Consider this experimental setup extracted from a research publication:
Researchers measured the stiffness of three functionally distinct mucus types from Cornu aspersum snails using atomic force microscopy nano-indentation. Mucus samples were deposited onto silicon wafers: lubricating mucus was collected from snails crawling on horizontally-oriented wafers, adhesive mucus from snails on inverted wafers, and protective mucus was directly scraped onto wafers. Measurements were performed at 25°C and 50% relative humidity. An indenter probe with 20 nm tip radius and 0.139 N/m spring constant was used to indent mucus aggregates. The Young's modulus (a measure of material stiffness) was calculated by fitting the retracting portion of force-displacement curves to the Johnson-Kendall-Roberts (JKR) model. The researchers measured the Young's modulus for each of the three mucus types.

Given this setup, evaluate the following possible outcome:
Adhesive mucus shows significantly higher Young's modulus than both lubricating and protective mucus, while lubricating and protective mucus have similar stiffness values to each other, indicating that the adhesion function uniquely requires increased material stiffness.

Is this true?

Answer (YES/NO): NO